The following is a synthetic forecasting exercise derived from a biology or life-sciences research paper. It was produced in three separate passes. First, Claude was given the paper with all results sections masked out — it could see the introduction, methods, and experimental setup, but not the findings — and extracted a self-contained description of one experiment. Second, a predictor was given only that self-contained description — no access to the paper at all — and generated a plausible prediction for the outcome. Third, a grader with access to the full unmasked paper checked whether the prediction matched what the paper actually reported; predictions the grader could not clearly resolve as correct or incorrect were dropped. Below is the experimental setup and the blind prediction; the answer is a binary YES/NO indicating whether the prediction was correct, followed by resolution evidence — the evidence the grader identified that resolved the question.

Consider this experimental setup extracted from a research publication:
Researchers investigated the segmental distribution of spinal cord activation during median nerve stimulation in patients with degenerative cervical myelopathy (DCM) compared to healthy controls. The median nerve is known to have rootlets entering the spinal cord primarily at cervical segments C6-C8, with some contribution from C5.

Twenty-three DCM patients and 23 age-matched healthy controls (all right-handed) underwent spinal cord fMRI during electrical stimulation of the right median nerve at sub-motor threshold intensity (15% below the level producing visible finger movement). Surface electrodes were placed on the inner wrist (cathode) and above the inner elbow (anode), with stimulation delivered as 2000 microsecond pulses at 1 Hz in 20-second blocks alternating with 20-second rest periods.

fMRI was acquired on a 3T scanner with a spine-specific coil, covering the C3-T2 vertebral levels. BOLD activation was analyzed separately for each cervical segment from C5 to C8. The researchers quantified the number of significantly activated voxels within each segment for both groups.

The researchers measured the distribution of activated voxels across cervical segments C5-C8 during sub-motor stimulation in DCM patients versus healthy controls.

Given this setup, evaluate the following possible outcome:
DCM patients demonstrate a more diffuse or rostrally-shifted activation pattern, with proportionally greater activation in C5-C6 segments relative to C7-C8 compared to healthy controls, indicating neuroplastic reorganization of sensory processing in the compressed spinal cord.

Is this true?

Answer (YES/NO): YES